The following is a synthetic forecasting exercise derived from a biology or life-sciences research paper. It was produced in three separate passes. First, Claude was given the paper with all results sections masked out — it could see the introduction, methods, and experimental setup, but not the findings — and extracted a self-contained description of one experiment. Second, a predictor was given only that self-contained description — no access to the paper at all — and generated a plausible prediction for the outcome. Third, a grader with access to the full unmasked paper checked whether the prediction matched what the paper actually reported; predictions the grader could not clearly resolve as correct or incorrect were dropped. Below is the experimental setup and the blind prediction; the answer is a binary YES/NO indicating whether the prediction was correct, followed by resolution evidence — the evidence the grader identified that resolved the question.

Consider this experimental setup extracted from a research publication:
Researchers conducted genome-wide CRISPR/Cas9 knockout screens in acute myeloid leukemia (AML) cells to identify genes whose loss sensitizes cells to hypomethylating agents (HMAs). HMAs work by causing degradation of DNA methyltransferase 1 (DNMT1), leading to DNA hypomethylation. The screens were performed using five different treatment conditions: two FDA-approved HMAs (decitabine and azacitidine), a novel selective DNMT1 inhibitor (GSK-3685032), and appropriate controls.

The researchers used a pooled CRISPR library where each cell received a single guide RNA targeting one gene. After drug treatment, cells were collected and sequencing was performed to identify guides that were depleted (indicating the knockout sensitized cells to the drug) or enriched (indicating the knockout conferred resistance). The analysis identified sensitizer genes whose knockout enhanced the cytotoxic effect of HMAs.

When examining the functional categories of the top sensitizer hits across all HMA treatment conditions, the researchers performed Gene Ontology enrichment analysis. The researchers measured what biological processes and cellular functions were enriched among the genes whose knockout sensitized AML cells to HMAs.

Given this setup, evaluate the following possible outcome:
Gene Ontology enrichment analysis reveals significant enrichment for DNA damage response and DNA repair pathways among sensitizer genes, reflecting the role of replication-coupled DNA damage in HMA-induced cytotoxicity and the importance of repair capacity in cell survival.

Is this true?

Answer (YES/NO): YES